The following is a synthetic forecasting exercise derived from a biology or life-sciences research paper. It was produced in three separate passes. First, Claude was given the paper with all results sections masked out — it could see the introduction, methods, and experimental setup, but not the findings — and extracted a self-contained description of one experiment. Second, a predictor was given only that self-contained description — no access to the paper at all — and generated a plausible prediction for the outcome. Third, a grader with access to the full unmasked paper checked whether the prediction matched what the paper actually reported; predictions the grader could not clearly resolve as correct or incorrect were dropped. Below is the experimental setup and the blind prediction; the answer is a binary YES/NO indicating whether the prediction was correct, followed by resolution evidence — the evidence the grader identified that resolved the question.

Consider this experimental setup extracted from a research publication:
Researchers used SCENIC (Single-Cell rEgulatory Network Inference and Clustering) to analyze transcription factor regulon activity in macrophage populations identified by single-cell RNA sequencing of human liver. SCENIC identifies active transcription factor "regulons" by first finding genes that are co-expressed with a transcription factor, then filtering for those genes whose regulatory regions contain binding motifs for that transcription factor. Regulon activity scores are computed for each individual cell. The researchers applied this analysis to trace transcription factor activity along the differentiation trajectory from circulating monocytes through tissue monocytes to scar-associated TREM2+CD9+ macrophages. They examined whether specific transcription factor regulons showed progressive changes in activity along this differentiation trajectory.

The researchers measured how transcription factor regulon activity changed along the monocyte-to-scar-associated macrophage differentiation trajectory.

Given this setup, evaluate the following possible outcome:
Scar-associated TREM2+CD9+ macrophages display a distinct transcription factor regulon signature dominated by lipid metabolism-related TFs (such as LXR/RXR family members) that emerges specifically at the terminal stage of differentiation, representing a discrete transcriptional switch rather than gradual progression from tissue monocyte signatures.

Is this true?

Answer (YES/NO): NO